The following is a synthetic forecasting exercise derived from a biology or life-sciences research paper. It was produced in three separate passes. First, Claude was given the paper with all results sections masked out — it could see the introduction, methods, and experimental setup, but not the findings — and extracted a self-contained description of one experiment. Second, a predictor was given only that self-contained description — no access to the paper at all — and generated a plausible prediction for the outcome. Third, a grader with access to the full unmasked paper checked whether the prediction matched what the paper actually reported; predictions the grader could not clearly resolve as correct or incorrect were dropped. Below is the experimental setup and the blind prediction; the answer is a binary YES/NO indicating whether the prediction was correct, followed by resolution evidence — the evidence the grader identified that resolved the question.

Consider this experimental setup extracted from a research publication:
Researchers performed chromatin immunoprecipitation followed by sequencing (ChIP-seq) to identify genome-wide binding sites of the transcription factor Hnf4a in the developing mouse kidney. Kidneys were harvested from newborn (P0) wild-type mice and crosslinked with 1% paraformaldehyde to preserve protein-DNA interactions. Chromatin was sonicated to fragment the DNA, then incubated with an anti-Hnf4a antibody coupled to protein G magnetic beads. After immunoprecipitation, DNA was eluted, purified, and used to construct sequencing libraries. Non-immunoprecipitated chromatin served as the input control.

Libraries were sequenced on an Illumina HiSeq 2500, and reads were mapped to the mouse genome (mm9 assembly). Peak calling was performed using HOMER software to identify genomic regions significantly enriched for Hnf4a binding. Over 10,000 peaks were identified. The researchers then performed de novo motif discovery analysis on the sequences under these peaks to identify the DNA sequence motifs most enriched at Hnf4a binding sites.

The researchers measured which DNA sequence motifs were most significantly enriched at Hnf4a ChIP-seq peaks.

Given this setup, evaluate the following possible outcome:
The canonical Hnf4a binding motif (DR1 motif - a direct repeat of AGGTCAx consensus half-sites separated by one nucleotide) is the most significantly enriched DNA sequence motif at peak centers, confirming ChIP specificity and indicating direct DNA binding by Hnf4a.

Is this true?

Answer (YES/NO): YES